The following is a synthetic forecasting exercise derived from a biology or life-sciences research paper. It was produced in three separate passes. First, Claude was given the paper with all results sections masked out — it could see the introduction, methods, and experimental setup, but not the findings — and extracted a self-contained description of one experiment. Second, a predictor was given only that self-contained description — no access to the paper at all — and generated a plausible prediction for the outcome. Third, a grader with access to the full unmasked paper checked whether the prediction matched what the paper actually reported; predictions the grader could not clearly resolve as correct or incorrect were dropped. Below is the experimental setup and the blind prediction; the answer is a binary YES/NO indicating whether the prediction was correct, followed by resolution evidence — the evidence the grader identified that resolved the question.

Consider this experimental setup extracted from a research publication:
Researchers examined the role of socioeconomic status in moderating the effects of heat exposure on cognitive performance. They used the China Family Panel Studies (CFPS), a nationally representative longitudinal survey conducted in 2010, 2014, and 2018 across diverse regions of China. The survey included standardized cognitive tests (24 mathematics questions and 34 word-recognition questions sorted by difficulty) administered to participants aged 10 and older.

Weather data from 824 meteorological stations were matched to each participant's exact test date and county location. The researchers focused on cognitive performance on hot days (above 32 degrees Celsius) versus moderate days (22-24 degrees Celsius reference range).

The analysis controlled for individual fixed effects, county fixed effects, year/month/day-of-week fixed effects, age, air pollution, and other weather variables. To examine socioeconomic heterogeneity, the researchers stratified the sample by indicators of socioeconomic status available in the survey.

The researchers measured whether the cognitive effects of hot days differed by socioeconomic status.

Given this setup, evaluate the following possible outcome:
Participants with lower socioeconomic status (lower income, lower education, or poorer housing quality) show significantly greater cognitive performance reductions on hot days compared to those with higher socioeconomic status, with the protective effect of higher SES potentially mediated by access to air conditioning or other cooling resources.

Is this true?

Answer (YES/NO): YES